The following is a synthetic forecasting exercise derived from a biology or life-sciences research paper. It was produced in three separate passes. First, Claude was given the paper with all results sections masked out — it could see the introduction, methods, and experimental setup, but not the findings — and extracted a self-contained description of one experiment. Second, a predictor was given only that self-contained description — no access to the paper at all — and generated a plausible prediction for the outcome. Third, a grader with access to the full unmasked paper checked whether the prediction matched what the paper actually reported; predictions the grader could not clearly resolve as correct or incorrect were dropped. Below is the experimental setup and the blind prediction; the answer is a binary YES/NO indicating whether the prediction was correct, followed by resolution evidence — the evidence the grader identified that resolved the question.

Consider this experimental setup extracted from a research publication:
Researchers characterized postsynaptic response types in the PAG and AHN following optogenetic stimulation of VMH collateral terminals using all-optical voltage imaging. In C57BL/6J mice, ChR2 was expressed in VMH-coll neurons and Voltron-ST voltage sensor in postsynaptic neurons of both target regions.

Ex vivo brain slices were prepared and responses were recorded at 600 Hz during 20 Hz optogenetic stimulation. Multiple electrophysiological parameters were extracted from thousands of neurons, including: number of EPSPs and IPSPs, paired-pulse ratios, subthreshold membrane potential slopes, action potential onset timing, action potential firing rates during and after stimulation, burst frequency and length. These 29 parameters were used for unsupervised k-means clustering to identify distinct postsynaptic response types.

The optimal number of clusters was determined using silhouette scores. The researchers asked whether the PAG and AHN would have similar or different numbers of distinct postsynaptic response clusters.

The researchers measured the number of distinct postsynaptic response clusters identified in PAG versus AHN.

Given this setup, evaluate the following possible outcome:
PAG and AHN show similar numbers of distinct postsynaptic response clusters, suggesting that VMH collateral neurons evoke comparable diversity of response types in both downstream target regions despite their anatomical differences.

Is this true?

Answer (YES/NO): NO